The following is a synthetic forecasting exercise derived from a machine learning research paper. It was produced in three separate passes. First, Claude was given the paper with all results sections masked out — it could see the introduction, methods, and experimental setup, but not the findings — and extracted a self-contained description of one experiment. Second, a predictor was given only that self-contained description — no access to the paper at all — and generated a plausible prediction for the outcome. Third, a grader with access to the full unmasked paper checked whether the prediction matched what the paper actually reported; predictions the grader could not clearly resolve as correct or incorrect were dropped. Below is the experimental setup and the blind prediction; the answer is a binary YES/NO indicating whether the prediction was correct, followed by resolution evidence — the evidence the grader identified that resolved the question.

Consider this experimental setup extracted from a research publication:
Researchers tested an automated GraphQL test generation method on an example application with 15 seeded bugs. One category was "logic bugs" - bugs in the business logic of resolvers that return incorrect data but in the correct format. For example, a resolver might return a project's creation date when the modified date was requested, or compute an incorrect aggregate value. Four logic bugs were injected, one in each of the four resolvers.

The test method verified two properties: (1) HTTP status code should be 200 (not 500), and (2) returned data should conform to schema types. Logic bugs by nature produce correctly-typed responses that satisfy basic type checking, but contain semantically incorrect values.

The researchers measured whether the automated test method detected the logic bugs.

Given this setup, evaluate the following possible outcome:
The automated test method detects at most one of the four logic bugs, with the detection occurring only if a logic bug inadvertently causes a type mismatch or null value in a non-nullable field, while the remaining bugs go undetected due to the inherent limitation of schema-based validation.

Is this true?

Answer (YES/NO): NO